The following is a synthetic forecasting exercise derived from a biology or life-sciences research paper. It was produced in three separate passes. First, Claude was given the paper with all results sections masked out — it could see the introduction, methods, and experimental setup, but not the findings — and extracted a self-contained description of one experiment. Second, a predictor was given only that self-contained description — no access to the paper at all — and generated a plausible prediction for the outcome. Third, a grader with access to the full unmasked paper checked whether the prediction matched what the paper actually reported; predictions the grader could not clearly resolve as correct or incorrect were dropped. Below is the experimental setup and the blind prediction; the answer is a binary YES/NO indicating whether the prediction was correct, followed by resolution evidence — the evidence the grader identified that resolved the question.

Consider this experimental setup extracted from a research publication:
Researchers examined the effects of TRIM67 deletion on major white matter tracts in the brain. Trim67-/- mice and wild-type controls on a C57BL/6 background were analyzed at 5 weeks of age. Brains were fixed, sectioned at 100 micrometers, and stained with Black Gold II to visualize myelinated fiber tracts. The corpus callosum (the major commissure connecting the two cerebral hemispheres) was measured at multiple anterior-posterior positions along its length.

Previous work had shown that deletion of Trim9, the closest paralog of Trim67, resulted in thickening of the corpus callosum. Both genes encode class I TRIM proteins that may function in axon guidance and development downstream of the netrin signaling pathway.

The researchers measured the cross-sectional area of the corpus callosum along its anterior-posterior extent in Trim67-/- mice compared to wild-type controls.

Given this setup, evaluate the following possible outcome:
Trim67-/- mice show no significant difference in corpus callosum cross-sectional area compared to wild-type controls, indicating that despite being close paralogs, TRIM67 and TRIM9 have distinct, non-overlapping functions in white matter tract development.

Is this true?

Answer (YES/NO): NO